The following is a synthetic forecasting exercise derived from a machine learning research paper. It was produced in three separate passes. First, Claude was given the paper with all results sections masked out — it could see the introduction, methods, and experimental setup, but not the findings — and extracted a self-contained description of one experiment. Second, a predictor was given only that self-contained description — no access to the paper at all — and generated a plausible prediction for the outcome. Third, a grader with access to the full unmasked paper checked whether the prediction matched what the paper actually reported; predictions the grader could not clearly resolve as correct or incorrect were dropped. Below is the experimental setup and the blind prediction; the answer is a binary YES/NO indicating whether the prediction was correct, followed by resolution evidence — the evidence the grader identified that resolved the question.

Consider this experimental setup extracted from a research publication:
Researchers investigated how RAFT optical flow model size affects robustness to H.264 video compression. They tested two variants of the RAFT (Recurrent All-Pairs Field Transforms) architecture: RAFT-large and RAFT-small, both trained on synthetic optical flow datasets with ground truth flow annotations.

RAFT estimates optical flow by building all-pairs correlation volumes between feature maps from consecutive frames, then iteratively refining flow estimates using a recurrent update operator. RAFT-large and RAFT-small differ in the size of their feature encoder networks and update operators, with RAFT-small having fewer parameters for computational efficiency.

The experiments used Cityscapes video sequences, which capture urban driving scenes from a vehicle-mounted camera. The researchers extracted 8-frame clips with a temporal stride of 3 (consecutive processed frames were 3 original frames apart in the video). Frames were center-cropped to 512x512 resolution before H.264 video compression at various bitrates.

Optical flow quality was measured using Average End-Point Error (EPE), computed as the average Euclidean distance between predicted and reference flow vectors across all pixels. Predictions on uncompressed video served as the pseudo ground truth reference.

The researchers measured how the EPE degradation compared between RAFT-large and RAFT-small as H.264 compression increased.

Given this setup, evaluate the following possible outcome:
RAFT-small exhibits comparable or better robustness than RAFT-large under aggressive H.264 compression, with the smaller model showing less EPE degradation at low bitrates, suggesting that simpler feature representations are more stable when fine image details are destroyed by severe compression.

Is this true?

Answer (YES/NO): YES